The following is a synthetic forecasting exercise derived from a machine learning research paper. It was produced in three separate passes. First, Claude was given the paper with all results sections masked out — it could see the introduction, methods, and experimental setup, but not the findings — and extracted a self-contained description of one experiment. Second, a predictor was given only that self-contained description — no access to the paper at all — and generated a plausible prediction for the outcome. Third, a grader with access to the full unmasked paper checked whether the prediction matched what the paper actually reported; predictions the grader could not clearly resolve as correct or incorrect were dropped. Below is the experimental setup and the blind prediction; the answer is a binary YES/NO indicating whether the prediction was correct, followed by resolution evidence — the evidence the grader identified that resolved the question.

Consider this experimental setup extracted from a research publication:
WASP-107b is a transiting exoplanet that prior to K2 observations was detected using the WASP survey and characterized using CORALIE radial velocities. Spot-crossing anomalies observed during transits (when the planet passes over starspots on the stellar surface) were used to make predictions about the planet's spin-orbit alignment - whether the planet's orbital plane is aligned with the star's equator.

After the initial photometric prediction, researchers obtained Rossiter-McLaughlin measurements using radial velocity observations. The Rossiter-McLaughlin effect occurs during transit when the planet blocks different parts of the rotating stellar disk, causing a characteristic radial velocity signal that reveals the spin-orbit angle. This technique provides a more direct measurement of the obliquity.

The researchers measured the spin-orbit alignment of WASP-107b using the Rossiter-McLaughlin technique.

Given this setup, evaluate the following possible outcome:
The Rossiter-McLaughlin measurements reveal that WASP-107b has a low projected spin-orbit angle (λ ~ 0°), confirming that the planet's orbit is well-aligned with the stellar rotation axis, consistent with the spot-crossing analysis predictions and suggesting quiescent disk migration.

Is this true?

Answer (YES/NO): NO